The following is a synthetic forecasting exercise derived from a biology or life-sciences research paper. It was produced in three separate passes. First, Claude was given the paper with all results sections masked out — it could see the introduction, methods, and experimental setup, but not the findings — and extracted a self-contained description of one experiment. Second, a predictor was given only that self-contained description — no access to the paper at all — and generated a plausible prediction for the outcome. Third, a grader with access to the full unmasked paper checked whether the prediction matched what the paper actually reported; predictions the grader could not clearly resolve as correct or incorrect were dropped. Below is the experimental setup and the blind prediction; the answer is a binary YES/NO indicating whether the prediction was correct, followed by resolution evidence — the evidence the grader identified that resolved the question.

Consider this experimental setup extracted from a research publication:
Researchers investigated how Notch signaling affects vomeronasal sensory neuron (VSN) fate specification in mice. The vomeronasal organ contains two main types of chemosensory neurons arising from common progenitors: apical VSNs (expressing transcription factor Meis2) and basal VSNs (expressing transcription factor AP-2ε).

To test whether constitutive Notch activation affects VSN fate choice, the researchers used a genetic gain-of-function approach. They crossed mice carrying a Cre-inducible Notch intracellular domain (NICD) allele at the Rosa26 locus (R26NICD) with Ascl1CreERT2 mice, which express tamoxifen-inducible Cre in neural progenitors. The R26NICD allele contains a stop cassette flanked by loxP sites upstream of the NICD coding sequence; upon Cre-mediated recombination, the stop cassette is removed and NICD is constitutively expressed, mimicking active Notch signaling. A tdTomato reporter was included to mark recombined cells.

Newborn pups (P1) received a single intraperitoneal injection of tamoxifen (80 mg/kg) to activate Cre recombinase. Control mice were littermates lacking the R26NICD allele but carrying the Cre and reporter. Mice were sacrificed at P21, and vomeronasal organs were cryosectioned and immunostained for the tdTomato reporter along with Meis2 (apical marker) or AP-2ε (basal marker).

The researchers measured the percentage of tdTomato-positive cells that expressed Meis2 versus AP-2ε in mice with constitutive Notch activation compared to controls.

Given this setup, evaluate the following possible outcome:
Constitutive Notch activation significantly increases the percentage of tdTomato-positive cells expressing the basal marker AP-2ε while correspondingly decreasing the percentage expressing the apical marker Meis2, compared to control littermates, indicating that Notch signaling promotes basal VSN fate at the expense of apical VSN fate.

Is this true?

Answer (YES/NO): NO